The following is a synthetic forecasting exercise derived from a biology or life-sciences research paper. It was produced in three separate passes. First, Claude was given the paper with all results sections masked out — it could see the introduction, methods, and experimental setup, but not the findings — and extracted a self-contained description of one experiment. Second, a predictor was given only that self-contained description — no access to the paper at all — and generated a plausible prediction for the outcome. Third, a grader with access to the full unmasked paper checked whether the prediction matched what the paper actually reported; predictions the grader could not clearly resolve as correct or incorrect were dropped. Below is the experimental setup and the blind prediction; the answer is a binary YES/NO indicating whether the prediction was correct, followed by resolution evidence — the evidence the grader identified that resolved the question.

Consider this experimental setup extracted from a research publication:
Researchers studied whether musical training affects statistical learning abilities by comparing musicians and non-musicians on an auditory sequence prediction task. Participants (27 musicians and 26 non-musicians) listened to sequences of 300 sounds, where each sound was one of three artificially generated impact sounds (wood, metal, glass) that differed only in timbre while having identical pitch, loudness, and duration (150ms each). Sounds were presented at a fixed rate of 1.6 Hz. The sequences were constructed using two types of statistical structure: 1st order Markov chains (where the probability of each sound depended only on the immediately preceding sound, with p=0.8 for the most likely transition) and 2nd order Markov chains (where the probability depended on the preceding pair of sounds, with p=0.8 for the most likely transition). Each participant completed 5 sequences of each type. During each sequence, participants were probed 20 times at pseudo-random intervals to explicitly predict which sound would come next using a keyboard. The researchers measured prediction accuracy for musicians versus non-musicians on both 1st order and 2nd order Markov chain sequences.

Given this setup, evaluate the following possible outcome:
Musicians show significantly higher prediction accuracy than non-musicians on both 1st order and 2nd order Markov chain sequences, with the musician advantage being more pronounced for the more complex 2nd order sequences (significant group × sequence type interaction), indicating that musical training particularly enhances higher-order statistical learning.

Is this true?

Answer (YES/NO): NO